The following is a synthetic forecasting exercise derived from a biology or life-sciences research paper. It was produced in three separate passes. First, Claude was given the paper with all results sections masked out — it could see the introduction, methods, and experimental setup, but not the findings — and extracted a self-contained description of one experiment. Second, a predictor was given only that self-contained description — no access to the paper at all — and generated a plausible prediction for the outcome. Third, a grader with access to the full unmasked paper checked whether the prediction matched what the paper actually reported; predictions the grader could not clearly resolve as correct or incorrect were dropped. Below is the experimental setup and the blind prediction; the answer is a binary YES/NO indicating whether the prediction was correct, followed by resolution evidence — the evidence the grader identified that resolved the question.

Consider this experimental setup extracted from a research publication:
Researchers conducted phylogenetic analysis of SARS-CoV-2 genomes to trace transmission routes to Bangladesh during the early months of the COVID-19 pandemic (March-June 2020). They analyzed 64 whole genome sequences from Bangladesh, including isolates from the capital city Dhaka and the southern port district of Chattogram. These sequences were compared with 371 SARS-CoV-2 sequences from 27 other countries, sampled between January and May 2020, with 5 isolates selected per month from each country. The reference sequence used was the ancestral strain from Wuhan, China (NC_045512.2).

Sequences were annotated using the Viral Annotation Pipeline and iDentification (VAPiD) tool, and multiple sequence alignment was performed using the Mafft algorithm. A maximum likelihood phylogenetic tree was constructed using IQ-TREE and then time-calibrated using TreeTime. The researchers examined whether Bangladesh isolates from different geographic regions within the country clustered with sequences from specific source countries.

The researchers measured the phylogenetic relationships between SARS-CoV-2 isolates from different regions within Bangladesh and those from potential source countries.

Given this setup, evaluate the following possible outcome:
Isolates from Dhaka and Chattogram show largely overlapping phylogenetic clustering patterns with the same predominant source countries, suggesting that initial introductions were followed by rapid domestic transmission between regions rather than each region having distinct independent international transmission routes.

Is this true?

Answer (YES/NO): NO